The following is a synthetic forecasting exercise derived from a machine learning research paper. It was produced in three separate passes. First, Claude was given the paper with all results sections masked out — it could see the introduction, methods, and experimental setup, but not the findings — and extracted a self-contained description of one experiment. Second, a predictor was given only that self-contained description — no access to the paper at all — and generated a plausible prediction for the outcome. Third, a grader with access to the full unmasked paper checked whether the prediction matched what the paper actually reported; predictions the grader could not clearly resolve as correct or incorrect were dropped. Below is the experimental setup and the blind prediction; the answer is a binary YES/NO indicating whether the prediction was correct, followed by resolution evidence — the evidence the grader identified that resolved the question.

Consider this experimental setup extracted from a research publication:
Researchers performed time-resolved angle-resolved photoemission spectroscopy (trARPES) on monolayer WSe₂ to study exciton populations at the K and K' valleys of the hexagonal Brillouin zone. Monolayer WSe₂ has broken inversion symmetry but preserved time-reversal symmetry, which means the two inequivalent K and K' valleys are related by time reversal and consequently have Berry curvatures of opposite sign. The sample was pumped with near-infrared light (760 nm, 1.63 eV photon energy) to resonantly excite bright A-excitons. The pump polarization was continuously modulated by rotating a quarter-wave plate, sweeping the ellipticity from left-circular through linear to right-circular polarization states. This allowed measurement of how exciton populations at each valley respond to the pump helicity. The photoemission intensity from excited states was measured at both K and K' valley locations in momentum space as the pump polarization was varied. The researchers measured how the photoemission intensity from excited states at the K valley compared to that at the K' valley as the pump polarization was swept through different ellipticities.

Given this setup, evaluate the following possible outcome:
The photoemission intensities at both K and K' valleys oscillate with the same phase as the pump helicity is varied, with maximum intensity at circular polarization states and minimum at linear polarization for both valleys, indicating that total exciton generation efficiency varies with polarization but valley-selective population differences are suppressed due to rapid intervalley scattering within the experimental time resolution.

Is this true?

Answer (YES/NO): NO